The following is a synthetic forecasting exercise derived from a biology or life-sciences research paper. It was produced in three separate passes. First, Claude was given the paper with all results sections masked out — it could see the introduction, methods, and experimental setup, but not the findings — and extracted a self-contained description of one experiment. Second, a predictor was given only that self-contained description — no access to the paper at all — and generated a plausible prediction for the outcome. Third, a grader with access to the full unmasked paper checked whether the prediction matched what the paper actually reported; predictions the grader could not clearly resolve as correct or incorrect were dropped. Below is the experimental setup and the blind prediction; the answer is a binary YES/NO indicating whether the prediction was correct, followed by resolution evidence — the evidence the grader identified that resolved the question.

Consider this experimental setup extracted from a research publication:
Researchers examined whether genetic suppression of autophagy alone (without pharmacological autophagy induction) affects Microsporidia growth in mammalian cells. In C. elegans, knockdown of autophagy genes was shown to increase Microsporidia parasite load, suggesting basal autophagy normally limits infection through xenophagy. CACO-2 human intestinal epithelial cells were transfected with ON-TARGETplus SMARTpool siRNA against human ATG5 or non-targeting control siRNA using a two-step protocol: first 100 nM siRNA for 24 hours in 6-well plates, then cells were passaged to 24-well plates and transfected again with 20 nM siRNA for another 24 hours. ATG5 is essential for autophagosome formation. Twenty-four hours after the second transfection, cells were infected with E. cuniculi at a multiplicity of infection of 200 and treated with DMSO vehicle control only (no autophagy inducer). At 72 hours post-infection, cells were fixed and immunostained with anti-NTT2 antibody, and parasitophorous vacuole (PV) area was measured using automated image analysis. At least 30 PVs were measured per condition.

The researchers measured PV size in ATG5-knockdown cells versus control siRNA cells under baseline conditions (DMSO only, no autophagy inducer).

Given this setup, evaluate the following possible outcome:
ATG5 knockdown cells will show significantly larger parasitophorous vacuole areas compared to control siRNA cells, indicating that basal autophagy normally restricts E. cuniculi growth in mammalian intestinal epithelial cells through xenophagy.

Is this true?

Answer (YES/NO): NO